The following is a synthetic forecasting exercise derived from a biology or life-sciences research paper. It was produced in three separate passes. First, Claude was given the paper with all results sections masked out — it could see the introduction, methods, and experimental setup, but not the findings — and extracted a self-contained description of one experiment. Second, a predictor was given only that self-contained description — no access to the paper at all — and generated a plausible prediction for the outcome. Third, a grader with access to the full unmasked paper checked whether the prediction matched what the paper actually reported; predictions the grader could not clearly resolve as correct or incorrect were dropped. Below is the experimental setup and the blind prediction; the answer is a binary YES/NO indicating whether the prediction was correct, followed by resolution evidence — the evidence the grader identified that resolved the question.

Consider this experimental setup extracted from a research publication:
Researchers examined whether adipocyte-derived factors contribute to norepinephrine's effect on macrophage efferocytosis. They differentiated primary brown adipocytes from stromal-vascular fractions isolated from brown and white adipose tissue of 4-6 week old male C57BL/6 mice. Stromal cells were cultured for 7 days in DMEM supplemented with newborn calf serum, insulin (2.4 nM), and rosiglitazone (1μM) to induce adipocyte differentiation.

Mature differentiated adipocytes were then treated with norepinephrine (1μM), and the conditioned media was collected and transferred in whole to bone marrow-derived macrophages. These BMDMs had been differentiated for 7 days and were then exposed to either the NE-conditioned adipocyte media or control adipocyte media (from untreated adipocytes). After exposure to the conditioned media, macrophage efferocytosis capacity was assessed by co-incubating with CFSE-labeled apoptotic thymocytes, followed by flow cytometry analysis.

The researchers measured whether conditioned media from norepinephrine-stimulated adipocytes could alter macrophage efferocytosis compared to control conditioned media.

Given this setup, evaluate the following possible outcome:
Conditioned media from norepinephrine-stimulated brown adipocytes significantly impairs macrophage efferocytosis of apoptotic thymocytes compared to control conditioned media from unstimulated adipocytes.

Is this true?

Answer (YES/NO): NO